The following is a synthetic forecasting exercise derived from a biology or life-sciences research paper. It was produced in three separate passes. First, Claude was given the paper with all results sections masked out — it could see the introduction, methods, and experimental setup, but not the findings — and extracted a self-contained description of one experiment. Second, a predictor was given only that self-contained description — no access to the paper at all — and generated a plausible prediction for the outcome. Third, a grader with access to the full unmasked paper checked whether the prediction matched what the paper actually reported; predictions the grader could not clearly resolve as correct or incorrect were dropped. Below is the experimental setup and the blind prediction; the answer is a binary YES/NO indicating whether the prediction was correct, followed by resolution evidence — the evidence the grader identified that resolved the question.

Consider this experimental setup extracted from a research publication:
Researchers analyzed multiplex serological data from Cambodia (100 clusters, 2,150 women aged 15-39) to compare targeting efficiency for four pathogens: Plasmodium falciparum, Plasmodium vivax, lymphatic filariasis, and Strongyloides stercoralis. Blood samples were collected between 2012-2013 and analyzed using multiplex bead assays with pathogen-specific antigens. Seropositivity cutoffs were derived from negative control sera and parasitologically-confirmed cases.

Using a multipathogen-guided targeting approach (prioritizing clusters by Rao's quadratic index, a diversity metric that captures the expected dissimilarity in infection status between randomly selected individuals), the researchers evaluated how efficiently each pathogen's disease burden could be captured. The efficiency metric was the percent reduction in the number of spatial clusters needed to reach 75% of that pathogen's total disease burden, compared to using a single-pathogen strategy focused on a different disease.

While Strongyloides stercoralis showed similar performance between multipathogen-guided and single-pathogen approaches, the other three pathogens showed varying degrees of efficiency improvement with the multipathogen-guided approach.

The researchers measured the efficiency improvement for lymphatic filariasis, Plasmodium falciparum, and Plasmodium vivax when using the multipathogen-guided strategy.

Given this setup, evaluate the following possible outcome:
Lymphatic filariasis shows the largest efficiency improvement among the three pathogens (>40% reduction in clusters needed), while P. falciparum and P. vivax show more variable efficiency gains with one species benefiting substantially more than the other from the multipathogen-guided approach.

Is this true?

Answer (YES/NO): NO